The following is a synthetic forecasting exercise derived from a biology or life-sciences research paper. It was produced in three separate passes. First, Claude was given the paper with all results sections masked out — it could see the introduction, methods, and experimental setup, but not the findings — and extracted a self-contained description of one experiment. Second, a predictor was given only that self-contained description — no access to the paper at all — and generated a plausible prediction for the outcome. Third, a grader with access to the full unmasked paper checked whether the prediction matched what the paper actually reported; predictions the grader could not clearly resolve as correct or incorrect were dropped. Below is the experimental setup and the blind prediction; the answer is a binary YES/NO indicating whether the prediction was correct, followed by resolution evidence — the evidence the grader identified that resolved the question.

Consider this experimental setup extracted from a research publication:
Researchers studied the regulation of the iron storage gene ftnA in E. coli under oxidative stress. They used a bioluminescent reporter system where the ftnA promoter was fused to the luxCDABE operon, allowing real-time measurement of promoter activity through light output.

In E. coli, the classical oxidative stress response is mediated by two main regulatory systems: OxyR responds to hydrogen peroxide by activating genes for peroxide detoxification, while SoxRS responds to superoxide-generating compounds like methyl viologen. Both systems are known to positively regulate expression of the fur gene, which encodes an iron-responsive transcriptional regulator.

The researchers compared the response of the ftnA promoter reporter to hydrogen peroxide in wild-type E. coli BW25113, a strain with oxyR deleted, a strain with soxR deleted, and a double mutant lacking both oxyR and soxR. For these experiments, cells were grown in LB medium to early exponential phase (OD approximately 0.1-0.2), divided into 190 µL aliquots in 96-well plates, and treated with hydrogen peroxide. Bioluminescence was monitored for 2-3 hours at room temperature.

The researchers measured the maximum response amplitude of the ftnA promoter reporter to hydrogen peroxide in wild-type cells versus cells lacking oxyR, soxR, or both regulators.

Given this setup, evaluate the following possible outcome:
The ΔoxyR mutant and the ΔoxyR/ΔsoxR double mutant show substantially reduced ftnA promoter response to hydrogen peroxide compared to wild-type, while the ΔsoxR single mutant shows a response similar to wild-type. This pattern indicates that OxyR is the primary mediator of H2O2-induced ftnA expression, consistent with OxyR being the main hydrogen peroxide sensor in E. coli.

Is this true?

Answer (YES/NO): NO